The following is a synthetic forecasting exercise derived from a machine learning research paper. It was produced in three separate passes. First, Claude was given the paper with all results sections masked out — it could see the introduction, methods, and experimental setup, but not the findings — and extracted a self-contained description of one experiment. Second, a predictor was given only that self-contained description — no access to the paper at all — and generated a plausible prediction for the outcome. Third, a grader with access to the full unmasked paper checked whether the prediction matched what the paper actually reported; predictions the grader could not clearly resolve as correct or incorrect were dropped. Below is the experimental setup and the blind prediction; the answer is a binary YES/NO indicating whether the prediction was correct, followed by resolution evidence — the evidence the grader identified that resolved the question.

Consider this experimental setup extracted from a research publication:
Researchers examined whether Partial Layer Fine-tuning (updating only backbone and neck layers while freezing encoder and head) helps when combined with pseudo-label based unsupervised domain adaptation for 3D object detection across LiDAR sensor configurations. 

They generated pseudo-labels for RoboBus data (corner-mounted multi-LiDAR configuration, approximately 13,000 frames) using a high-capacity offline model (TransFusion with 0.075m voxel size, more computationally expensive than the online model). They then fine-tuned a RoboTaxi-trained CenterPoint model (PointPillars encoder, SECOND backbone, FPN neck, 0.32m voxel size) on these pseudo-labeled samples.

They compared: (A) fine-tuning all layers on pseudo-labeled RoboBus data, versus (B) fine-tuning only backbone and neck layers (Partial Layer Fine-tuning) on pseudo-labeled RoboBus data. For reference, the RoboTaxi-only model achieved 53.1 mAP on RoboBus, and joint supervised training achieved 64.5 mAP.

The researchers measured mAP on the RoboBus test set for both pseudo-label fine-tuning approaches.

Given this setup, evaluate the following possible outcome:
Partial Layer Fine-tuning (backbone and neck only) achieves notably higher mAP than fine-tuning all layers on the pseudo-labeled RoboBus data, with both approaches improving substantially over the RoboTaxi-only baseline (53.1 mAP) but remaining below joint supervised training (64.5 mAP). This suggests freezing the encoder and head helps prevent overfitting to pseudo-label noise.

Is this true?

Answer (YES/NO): NO